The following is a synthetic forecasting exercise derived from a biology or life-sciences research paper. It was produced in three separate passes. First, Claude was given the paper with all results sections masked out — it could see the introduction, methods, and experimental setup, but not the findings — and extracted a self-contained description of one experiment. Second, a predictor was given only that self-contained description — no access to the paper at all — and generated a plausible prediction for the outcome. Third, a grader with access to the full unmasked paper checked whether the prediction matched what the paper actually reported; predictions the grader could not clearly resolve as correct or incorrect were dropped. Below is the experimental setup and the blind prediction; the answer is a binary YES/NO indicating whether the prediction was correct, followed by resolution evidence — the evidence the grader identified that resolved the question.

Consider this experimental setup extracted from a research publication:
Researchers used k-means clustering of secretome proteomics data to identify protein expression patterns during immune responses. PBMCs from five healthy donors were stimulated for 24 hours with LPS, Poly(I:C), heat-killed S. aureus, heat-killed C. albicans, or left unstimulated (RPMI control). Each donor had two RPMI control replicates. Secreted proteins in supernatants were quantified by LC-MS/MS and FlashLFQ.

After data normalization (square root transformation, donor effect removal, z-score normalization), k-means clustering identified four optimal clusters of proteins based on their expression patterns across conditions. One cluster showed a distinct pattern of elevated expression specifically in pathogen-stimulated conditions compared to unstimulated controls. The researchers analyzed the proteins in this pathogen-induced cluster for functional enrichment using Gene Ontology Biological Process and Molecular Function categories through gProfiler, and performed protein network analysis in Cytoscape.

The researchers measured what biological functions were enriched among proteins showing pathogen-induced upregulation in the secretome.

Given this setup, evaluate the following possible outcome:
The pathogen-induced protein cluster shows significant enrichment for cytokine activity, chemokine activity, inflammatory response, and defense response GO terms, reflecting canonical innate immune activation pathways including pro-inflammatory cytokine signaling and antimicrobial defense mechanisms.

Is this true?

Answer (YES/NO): YES